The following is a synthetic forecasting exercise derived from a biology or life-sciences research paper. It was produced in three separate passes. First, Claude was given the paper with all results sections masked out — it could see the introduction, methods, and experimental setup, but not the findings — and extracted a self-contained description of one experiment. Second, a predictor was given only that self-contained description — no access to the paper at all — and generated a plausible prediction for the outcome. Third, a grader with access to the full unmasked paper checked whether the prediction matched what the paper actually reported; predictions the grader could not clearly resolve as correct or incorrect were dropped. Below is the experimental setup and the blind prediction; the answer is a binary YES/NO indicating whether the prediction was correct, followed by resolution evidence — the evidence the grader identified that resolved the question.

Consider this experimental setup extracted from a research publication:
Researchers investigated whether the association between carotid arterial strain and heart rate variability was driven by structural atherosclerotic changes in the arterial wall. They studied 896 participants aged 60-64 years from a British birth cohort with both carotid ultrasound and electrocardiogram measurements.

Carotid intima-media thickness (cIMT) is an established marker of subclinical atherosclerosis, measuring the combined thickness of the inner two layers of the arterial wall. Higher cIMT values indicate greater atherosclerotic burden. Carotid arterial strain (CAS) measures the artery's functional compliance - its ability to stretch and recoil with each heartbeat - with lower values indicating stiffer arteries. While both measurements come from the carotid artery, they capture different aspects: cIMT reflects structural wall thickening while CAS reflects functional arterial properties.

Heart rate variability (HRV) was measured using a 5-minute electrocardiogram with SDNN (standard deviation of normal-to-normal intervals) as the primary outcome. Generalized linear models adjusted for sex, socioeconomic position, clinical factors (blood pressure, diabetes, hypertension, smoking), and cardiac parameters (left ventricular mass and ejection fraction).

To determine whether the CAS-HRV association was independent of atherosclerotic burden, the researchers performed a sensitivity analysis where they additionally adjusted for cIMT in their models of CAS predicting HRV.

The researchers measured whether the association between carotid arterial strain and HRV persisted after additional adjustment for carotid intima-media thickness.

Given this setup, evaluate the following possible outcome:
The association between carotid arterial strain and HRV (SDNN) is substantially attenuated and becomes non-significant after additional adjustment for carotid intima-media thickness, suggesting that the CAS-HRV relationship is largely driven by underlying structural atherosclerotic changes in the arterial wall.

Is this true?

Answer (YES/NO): NO